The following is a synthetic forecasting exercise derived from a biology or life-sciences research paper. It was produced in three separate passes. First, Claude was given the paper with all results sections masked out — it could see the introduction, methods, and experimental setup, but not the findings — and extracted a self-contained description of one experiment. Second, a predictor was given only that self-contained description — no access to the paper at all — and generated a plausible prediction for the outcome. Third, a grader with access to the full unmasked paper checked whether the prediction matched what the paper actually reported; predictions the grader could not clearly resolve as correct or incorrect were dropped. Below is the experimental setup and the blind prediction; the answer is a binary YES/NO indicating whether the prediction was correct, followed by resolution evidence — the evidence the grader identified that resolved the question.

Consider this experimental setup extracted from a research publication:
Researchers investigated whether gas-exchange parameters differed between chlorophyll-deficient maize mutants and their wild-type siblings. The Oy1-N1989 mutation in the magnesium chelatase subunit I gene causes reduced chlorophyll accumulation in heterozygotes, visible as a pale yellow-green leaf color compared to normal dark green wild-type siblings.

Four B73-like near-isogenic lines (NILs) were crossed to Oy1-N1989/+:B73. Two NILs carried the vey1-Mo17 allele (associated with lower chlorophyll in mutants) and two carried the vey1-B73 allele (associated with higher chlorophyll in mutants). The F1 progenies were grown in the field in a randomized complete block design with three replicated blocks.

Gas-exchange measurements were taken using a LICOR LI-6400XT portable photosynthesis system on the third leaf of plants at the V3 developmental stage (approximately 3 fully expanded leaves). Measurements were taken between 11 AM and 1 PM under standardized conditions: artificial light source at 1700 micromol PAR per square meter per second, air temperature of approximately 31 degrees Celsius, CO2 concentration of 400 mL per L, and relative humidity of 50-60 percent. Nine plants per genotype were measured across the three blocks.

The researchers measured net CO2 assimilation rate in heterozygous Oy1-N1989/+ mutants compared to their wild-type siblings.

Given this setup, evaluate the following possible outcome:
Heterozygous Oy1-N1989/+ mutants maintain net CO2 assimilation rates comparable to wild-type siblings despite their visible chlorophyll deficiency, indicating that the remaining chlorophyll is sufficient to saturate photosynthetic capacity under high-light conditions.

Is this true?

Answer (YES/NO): NO